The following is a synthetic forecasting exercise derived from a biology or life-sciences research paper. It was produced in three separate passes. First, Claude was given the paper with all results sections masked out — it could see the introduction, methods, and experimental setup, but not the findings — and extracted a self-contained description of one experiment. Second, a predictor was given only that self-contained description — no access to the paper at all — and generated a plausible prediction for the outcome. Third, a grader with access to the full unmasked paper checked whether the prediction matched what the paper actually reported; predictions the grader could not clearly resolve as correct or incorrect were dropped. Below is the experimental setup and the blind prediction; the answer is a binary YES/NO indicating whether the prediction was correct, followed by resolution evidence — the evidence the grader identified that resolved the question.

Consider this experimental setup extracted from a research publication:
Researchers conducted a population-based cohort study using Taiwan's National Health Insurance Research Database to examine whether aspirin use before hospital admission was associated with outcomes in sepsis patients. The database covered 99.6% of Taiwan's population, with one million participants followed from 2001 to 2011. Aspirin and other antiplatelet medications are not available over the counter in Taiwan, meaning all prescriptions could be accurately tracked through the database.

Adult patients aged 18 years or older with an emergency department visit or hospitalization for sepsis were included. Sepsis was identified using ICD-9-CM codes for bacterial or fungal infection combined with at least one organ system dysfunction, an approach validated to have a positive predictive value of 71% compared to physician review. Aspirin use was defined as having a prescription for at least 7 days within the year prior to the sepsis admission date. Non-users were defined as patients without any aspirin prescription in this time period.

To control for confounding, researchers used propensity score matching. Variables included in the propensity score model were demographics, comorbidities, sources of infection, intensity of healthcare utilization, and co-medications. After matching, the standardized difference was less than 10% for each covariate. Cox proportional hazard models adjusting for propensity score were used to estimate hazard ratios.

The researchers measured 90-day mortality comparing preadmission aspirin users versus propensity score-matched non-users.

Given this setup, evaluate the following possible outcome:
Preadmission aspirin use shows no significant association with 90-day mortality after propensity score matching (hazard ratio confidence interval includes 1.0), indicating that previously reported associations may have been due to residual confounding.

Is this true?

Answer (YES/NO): NO